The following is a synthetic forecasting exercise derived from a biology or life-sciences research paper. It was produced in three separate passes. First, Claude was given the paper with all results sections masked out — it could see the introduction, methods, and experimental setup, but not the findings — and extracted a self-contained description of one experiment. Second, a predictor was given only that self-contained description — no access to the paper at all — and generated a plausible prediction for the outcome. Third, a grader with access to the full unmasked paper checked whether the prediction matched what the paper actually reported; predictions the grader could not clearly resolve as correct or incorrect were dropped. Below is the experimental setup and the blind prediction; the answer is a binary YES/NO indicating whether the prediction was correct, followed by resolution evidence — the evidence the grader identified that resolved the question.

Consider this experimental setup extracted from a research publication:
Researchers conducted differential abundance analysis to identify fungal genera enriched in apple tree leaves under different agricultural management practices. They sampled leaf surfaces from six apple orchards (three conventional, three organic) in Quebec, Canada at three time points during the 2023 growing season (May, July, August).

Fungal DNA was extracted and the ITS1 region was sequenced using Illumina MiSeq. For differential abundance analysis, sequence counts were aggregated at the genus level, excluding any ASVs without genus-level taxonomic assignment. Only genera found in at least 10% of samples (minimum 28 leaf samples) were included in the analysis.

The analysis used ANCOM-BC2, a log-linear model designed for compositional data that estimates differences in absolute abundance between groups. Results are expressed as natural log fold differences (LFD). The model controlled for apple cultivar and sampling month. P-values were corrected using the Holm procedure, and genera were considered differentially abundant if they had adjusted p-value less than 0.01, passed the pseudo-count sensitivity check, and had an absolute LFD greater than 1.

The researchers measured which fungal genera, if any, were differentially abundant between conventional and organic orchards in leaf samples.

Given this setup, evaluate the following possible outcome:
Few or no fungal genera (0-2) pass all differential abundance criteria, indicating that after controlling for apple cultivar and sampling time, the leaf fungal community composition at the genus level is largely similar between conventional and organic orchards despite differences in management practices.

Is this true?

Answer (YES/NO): NO